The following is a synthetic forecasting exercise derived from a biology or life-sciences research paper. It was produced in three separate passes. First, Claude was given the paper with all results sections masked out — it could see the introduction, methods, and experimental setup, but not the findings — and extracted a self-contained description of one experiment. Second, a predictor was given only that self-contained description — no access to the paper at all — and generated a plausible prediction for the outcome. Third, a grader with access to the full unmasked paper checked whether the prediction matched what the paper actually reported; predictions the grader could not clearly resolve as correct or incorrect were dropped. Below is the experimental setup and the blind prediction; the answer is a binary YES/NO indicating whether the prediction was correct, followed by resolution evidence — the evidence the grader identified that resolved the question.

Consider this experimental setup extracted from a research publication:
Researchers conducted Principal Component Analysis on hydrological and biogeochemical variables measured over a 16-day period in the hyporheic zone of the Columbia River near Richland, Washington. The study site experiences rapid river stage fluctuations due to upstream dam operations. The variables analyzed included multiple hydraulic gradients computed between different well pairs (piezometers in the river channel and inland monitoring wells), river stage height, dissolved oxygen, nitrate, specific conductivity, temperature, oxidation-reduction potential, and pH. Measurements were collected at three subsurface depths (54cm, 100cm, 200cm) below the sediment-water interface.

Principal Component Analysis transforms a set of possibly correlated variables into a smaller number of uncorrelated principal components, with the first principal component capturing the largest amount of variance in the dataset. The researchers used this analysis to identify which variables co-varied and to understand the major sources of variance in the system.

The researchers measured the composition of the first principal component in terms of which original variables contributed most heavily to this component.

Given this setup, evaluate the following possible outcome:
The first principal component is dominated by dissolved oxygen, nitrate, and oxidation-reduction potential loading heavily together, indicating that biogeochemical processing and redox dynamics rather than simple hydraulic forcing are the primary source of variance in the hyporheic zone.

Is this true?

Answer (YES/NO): NO